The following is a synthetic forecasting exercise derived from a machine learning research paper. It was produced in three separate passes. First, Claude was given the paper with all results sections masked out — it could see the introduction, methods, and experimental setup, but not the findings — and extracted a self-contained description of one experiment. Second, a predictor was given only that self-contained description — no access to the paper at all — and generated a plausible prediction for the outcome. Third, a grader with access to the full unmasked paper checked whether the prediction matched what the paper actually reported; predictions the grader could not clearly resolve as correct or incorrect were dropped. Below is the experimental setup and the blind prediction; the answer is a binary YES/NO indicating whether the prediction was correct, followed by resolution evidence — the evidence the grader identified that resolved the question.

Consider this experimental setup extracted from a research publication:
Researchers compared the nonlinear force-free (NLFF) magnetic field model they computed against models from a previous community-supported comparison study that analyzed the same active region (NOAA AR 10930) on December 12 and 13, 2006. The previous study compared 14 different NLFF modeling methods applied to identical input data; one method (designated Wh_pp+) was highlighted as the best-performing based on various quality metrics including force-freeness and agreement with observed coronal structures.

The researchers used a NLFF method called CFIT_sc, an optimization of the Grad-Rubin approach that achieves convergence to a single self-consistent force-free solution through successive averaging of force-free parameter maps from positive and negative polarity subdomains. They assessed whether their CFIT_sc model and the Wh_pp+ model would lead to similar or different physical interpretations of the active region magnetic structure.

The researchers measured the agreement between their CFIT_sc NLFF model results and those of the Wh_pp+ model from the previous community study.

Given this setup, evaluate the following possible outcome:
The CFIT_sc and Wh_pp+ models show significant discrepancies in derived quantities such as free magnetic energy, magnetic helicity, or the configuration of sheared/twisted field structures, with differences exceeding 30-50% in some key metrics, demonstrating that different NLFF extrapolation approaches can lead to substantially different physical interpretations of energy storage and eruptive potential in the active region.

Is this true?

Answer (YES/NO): YES